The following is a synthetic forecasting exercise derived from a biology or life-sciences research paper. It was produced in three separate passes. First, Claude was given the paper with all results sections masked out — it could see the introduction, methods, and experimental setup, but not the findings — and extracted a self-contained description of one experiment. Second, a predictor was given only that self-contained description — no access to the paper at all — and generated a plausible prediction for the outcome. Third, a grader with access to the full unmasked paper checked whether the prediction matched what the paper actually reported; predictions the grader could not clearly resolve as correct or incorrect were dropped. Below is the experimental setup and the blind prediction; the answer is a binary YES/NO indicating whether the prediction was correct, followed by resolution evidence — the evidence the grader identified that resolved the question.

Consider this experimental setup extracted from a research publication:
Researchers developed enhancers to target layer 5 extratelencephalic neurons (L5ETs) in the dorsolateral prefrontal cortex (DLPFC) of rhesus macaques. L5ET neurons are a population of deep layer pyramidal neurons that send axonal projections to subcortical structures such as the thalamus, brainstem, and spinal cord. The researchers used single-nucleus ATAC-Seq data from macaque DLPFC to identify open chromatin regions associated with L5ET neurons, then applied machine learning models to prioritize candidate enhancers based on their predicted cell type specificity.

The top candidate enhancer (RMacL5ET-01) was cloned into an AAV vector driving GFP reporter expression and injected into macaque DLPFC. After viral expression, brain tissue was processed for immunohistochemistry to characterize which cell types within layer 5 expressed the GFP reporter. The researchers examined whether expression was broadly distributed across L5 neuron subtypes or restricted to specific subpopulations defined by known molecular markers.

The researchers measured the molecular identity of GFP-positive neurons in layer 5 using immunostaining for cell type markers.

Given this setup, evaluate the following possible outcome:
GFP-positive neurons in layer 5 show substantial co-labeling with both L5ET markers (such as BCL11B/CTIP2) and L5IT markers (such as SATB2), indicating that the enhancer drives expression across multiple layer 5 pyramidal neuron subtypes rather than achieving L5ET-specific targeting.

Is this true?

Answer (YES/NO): NO